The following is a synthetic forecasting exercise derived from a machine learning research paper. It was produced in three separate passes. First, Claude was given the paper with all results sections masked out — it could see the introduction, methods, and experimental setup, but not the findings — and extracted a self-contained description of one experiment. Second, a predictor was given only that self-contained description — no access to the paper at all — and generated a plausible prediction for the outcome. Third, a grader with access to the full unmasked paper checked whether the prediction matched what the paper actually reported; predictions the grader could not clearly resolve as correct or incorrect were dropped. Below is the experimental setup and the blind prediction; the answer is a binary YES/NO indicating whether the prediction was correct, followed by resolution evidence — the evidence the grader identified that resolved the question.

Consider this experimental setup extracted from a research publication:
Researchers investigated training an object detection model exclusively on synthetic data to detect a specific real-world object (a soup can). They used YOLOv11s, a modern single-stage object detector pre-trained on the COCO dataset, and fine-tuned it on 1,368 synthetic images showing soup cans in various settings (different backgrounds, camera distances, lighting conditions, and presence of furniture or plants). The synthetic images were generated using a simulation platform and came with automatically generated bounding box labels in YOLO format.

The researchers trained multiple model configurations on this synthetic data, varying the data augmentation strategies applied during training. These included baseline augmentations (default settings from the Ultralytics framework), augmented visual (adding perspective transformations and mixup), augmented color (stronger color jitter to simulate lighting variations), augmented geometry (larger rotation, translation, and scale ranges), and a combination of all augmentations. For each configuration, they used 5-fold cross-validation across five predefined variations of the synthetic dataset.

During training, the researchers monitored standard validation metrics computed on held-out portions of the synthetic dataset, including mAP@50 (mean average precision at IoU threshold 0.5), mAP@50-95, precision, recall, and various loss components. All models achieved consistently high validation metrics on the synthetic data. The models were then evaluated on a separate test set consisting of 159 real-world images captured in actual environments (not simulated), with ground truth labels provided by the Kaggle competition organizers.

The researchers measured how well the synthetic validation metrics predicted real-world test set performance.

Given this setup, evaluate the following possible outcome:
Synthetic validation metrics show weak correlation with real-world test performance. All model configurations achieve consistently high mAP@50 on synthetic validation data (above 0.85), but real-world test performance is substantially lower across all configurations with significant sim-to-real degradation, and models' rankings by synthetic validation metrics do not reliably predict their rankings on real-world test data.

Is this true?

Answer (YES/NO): YES